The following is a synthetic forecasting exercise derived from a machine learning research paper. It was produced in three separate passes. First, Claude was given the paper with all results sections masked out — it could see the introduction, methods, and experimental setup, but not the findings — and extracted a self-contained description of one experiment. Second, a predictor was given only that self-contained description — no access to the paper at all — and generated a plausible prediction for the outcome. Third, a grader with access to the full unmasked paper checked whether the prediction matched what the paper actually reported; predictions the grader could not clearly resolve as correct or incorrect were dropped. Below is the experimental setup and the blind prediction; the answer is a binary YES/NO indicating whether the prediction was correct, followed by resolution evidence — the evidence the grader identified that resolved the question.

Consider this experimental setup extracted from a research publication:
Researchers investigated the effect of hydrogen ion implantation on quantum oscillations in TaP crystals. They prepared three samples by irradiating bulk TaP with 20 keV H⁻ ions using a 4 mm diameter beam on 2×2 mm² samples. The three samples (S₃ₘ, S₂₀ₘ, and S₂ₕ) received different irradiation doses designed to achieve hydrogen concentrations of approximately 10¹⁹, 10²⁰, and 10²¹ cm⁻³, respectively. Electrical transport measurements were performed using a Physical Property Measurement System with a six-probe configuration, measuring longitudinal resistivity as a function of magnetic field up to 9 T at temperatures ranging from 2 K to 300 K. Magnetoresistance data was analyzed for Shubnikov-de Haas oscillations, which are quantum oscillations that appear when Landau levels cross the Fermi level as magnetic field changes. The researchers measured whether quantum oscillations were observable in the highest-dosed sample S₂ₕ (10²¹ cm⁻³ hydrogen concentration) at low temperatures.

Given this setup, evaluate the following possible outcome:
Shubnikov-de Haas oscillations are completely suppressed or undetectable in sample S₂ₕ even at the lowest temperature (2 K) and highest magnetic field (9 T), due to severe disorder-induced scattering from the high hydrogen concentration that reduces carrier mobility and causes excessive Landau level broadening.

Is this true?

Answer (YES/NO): YES